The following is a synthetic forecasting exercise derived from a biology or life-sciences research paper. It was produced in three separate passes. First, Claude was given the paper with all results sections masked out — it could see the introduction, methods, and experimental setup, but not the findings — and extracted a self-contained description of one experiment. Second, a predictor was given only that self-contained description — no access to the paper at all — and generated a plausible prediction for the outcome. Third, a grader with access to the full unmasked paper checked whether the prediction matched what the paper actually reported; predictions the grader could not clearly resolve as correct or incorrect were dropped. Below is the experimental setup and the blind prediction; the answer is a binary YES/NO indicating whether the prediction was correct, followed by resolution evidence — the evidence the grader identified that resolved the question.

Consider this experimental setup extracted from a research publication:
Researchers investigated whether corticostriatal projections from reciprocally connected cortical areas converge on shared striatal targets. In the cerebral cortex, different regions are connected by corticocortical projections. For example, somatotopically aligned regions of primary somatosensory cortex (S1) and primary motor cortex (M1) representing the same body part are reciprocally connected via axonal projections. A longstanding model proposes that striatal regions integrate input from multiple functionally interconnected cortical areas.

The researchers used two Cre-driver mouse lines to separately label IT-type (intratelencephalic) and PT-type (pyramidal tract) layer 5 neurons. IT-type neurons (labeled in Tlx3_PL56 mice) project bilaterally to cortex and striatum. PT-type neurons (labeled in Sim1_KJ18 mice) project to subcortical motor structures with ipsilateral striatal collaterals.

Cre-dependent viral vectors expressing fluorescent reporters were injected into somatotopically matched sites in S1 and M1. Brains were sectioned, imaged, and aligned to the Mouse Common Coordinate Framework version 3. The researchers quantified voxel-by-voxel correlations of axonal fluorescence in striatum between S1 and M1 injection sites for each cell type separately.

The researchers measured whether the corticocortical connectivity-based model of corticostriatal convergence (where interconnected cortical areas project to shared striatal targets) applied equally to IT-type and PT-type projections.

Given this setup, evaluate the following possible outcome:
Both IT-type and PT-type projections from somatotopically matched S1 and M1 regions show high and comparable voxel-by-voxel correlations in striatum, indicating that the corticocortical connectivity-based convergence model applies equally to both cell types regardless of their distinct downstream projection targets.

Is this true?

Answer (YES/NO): NO